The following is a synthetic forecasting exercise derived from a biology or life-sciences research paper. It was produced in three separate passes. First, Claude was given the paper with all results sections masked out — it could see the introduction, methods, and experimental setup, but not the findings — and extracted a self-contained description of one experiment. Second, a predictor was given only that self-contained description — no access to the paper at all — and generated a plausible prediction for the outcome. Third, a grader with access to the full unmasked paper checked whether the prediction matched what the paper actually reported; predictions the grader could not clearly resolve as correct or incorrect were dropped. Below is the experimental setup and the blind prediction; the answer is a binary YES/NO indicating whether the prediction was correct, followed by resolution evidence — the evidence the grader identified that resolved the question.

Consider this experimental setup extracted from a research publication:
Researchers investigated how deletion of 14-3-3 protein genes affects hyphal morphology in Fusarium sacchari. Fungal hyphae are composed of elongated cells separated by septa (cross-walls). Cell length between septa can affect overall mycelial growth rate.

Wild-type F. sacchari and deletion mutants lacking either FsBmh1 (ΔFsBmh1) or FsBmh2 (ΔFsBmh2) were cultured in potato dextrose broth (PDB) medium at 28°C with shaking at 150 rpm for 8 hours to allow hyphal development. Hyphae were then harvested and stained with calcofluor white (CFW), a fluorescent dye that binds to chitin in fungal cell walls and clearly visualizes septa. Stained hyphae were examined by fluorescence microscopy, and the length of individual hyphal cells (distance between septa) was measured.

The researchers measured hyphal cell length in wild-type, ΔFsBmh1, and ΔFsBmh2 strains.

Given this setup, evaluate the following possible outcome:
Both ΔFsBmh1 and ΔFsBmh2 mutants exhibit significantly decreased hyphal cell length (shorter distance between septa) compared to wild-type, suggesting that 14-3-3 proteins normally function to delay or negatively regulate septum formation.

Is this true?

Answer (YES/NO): NO